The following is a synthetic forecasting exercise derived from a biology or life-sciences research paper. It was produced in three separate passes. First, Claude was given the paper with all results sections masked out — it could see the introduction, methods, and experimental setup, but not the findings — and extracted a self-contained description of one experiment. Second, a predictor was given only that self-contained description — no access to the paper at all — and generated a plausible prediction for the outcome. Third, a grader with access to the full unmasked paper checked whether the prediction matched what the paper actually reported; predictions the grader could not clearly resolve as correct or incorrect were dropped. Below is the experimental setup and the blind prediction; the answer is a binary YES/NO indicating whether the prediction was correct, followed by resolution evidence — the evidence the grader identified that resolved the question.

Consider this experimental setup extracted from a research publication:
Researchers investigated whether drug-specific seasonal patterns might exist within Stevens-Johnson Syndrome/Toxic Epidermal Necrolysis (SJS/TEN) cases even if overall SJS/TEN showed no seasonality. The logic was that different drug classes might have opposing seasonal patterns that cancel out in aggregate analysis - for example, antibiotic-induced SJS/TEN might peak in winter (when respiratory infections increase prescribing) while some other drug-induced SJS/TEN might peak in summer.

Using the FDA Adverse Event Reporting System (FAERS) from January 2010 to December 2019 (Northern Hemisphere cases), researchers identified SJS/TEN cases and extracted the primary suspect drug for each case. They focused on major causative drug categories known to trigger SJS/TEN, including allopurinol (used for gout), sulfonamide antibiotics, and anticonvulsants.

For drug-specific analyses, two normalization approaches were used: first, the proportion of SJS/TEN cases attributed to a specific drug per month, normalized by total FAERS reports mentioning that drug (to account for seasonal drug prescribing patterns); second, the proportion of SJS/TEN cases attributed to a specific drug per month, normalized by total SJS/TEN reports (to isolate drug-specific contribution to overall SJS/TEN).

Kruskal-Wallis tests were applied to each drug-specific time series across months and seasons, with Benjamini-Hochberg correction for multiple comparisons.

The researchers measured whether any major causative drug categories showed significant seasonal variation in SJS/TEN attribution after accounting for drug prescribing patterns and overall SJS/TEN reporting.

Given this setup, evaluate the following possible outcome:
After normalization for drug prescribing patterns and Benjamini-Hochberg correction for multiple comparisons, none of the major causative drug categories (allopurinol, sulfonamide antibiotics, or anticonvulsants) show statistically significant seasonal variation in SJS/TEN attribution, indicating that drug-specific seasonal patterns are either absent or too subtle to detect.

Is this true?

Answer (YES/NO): YES